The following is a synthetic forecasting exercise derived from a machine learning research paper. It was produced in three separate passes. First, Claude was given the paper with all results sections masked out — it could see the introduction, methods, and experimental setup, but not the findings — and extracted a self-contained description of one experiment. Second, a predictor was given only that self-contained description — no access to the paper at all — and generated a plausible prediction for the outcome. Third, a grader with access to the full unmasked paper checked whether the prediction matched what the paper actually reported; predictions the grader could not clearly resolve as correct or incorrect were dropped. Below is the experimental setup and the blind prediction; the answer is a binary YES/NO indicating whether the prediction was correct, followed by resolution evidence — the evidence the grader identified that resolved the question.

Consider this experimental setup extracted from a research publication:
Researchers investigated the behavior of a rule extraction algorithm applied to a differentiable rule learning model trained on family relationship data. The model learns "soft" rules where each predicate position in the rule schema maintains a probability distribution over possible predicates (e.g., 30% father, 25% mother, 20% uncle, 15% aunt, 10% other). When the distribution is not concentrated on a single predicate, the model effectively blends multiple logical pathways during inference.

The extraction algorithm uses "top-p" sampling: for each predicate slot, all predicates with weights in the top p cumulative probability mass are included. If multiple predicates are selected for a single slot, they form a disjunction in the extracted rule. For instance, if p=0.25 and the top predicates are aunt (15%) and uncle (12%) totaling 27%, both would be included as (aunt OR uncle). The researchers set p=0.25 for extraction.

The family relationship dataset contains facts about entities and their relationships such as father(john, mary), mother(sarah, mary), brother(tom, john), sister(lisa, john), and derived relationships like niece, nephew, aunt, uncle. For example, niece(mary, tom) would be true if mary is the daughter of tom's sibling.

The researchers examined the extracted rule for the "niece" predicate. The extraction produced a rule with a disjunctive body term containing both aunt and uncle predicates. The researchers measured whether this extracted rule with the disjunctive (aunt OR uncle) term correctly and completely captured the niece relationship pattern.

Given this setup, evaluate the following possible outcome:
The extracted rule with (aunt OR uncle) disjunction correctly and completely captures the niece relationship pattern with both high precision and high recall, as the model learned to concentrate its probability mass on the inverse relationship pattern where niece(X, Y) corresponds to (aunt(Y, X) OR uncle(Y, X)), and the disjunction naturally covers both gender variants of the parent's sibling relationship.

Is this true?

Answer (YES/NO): NO